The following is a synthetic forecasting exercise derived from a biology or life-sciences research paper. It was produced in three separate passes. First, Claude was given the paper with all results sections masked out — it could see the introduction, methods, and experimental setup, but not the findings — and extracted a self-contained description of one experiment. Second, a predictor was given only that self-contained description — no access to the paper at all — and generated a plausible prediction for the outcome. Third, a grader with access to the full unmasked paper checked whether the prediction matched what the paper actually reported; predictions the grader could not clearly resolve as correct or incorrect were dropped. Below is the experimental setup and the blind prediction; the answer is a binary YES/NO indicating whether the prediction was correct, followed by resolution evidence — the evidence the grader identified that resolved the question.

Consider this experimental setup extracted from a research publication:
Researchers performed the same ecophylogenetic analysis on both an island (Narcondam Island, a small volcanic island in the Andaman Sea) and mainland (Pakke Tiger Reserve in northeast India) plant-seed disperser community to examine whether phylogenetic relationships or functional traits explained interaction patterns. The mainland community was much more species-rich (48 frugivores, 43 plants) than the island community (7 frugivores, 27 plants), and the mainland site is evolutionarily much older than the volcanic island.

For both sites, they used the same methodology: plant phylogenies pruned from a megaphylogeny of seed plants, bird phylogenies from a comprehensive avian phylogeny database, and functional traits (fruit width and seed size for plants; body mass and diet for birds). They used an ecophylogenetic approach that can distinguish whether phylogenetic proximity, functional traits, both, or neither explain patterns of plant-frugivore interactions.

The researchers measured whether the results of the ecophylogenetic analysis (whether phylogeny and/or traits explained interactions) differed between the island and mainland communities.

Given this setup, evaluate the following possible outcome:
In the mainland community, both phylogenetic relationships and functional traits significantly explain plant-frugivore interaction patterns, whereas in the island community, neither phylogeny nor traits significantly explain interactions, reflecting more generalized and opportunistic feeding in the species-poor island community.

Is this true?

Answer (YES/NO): NO